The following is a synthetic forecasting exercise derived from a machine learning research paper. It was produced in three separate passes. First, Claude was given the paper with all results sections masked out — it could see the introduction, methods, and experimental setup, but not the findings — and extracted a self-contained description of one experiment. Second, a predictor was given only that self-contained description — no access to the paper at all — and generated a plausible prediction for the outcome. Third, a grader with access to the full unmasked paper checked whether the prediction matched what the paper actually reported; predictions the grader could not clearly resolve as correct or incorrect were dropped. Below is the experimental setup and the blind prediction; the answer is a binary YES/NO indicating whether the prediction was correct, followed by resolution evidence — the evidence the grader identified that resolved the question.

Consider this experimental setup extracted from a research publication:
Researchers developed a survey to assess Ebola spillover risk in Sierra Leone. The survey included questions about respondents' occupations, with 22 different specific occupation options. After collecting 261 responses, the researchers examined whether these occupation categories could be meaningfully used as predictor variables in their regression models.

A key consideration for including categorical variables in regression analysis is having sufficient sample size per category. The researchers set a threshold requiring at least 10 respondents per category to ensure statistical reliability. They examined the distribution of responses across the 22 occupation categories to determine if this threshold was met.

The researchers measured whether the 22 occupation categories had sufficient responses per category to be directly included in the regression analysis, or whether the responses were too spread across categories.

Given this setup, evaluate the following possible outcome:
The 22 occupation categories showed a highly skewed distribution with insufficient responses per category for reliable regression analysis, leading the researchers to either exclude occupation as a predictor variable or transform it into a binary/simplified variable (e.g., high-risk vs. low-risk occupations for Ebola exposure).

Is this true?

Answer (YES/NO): NO